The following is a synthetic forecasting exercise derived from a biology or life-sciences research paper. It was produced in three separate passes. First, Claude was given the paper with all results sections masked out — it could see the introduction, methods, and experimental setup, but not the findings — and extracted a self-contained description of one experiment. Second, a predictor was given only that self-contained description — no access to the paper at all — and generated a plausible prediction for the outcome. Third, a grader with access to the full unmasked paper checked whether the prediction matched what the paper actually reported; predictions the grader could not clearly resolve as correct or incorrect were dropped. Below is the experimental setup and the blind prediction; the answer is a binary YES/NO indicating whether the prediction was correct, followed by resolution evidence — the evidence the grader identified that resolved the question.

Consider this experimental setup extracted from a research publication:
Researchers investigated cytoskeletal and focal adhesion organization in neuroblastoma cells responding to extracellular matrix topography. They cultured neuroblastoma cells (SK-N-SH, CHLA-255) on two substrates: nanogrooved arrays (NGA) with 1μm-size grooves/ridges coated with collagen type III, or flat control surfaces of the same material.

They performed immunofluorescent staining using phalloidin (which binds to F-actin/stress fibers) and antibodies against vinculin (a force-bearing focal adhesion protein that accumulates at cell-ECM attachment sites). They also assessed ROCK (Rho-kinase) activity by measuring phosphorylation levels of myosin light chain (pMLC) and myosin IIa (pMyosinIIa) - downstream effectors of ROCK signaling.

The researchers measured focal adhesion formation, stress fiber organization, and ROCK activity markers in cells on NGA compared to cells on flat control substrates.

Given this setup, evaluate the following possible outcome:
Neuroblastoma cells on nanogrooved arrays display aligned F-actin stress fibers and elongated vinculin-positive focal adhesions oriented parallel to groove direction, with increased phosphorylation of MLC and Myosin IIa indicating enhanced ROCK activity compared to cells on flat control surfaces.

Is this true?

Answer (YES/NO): YES